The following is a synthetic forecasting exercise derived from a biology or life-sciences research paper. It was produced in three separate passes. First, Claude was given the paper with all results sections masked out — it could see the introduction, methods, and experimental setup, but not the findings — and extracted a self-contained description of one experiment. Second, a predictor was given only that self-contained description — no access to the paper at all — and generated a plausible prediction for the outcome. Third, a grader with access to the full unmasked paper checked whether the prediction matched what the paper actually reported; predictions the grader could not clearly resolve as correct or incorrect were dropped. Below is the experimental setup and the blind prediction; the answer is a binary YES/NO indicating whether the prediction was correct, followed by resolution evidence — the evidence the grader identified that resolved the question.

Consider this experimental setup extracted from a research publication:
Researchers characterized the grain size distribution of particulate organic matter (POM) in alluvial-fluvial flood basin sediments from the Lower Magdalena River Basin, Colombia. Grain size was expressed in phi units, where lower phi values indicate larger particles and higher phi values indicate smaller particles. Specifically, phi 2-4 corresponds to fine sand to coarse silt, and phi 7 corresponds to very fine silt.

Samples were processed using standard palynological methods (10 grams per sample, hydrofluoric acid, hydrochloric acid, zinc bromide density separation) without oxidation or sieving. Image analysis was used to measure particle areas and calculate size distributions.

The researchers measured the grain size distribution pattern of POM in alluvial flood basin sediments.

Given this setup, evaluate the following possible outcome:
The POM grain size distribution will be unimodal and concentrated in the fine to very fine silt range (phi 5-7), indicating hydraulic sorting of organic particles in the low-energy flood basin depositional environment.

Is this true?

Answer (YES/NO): NO